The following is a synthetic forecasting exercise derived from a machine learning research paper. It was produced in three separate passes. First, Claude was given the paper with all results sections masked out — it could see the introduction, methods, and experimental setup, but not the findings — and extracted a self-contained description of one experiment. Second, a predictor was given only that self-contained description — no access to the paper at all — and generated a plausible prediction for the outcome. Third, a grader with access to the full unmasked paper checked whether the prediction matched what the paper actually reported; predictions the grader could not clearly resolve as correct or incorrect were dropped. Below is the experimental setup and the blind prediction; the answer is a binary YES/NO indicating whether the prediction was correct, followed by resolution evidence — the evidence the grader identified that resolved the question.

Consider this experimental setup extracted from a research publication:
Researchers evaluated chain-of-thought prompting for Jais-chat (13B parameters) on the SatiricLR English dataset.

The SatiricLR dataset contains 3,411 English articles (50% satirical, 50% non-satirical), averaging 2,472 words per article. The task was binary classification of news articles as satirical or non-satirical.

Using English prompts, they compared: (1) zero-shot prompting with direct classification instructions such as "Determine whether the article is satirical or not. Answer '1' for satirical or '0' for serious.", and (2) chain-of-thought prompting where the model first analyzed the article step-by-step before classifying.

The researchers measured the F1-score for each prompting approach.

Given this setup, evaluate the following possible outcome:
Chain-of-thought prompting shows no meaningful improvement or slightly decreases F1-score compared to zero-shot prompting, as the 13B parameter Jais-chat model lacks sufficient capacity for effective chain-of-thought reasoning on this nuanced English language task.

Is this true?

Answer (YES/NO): NO